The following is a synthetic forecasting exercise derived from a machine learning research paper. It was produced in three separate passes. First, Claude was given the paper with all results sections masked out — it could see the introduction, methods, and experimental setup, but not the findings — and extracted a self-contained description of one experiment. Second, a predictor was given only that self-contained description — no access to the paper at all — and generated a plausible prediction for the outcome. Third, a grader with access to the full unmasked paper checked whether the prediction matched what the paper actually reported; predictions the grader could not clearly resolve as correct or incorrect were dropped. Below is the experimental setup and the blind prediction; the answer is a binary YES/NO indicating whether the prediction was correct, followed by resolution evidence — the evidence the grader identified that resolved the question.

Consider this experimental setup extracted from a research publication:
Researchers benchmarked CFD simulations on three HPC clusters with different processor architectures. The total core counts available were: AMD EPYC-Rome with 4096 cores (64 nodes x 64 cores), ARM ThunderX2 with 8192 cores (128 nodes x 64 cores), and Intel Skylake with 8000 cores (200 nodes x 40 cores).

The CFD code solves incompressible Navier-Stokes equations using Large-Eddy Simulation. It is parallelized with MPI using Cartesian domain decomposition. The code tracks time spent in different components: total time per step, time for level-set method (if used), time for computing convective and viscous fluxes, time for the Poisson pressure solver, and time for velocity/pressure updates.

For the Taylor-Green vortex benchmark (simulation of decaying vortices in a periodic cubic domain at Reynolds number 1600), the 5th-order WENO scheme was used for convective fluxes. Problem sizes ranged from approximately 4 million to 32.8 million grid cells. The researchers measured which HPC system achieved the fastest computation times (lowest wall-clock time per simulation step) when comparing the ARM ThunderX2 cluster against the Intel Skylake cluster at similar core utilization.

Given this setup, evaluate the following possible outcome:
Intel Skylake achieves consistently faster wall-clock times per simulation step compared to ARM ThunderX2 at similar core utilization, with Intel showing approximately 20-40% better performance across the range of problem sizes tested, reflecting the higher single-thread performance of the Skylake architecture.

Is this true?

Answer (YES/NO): NO